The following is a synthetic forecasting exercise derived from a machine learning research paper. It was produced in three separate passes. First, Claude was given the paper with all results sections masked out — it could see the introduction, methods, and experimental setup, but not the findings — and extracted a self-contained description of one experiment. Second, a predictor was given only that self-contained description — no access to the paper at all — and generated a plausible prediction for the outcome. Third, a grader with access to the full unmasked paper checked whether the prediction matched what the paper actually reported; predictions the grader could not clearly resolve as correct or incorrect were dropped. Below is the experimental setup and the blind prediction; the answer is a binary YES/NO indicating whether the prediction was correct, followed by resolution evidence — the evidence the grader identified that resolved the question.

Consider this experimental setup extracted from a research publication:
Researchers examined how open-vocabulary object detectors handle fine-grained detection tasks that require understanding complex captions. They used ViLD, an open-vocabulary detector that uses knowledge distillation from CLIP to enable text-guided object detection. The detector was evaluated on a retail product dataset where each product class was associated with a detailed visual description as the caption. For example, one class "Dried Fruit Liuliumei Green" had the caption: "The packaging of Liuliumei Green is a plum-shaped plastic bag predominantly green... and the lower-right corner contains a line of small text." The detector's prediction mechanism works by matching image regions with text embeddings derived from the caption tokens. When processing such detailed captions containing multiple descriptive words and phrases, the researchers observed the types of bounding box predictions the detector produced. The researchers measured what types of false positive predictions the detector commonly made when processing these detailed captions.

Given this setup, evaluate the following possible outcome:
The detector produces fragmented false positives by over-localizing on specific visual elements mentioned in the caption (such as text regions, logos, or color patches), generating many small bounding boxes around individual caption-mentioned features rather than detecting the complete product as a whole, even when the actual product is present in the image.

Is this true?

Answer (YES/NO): YES